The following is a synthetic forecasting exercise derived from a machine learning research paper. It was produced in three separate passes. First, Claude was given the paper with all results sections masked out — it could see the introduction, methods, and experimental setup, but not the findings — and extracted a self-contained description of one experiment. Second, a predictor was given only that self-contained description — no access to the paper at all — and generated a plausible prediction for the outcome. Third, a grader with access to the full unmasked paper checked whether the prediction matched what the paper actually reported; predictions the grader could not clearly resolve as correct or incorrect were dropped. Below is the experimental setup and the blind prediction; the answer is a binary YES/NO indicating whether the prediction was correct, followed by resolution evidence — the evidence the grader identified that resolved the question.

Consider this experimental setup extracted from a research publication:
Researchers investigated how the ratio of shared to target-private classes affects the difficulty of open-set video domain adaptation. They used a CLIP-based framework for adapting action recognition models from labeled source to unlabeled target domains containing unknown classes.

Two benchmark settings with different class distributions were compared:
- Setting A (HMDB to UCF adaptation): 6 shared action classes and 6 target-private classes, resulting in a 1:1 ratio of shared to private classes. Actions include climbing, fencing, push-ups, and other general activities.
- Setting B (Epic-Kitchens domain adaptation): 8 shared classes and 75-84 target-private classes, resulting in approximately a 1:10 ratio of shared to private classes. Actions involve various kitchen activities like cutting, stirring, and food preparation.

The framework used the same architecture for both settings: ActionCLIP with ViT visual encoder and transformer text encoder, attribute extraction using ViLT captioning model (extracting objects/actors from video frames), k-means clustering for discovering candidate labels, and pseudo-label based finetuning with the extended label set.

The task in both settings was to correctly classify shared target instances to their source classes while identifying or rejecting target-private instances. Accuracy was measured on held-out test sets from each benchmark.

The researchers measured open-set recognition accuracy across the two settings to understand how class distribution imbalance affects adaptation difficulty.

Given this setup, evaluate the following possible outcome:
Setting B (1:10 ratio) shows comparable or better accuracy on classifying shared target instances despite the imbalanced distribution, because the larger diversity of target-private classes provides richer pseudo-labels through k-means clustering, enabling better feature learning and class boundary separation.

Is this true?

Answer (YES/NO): NO